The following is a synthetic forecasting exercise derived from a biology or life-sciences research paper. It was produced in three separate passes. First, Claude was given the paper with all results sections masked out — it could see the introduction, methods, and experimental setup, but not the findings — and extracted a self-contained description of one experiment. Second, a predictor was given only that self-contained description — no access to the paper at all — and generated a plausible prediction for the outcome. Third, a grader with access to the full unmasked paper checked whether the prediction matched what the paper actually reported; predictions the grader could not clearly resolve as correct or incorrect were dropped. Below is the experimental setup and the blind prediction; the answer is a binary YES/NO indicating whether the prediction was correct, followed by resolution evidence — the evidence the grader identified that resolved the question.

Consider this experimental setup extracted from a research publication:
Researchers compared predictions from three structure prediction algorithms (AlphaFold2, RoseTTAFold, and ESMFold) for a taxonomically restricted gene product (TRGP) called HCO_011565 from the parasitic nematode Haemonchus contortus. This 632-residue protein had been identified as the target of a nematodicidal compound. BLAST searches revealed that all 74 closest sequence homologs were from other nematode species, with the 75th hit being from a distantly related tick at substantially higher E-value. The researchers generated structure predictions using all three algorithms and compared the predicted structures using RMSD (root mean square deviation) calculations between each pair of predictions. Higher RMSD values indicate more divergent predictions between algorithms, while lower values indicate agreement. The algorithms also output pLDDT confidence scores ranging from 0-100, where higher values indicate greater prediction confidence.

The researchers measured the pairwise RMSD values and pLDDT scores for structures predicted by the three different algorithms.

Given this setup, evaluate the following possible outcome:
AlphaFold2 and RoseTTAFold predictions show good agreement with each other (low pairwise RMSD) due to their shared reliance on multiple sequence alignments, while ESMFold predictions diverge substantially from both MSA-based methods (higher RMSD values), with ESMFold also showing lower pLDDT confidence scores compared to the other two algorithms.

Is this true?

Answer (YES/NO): NO